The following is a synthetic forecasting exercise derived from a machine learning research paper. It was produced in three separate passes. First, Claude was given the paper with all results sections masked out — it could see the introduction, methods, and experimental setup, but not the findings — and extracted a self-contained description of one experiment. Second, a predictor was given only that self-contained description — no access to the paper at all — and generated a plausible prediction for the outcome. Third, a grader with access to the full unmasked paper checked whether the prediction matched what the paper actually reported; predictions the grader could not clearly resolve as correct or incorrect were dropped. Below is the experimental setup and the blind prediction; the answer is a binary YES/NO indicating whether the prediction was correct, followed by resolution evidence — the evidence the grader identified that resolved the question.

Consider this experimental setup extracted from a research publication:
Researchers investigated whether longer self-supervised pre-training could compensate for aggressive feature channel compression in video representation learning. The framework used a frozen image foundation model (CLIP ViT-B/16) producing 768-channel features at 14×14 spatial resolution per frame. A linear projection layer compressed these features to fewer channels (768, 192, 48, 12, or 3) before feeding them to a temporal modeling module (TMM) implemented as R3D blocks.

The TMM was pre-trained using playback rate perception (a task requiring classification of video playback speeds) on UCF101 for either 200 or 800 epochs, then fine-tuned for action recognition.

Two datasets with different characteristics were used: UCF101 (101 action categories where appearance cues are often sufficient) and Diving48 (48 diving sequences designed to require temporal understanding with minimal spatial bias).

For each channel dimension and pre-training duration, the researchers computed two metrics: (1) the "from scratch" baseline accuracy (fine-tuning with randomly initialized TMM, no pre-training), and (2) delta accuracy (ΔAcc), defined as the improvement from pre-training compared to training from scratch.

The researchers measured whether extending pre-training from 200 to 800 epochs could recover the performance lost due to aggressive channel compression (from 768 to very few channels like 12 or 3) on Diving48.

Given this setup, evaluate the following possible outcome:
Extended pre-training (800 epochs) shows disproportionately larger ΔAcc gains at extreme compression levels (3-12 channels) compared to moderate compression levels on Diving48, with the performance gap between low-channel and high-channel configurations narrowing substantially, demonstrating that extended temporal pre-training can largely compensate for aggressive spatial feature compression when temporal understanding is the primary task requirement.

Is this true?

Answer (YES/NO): NO